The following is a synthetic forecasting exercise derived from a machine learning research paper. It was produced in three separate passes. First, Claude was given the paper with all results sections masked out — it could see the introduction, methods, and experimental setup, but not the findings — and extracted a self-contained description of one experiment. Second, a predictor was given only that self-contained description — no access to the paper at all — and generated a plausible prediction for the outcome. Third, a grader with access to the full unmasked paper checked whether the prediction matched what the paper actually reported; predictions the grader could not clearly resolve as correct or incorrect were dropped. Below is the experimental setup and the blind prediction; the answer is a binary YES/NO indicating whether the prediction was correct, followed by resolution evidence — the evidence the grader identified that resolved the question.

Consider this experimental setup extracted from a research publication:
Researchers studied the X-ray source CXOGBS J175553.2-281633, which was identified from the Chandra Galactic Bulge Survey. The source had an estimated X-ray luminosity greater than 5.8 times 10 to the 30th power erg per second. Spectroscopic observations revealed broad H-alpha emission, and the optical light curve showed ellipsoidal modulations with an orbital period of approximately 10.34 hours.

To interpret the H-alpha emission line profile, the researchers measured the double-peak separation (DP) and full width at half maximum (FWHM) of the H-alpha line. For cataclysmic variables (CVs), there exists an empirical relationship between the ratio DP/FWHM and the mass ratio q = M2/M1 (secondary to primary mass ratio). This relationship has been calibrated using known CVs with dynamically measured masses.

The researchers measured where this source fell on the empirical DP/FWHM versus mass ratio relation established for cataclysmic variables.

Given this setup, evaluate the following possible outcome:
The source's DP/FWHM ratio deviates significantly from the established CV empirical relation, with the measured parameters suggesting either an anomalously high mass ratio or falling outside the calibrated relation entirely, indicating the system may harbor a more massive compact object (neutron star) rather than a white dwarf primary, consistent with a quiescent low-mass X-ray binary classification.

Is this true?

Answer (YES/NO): NO